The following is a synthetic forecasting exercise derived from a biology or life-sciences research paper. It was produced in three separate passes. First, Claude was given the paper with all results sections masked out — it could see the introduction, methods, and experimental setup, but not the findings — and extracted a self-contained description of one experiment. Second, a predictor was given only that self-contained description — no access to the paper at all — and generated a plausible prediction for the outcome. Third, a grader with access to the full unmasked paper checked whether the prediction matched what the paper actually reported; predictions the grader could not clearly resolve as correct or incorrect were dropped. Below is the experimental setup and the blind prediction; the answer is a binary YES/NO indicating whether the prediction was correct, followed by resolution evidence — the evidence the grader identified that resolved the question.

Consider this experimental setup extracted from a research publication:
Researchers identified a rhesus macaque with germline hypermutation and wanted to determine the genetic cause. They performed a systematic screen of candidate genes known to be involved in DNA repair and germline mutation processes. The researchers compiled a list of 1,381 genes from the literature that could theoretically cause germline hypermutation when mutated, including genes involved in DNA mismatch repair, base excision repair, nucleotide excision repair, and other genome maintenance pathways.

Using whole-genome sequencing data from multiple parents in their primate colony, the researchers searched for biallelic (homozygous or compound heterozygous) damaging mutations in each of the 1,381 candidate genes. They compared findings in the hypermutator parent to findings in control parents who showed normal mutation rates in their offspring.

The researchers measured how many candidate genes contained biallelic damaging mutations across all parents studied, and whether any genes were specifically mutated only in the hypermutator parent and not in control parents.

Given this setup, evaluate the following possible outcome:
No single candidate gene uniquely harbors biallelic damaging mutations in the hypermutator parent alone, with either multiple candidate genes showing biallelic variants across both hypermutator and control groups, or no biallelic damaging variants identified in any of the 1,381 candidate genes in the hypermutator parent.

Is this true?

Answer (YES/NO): NO